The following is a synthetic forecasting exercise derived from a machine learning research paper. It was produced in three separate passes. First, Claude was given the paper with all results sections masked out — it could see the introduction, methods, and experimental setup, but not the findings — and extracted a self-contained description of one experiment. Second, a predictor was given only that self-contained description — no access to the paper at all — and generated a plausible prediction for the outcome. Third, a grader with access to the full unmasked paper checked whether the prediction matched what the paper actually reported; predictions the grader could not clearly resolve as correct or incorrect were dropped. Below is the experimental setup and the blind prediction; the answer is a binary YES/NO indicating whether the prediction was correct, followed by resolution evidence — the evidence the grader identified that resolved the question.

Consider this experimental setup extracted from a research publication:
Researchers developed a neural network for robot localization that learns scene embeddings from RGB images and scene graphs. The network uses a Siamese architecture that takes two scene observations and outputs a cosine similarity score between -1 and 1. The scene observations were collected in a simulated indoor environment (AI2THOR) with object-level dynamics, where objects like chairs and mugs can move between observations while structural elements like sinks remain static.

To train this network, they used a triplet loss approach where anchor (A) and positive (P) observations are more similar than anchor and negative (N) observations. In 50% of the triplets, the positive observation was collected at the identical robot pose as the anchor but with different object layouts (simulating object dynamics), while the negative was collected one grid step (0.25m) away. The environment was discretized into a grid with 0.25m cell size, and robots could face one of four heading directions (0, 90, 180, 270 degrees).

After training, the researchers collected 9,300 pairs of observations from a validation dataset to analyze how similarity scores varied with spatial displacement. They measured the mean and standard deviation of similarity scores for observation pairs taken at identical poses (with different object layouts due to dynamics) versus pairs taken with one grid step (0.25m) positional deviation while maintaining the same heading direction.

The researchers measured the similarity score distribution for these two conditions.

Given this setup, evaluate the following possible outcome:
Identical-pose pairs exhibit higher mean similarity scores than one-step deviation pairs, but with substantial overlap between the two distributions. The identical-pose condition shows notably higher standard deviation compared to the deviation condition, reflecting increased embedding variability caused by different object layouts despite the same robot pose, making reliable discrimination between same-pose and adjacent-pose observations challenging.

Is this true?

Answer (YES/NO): NO